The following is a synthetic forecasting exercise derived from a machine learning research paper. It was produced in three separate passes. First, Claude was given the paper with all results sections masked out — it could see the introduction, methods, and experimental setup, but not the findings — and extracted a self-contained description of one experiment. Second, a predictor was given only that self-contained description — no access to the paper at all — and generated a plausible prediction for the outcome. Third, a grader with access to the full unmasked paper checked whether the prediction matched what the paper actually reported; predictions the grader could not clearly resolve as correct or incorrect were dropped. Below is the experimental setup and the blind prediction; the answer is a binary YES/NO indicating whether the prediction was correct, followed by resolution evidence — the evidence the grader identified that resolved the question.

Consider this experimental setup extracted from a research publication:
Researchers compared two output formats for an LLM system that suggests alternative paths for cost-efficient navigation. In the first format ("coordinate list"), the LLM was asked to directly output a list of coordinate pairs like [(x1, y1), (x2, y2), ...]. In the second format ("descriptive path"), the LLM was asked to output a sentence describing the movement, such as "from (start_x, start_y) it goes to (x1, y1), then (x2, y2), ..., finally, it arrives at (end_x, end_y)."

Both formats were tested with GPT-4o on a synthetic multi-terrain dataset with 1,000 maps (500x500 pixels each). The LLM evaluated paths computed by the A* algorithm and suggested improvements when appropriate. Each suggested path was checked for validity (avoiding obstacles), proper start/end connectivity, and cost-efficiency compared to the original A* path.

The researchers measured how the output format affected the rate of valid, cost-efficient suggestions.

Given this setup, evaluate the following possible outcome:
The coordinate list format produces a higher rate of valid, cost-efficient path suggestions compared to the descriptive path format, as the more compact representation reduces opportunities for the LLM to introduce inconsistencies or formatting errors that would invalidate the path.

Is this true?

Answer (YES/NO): NO